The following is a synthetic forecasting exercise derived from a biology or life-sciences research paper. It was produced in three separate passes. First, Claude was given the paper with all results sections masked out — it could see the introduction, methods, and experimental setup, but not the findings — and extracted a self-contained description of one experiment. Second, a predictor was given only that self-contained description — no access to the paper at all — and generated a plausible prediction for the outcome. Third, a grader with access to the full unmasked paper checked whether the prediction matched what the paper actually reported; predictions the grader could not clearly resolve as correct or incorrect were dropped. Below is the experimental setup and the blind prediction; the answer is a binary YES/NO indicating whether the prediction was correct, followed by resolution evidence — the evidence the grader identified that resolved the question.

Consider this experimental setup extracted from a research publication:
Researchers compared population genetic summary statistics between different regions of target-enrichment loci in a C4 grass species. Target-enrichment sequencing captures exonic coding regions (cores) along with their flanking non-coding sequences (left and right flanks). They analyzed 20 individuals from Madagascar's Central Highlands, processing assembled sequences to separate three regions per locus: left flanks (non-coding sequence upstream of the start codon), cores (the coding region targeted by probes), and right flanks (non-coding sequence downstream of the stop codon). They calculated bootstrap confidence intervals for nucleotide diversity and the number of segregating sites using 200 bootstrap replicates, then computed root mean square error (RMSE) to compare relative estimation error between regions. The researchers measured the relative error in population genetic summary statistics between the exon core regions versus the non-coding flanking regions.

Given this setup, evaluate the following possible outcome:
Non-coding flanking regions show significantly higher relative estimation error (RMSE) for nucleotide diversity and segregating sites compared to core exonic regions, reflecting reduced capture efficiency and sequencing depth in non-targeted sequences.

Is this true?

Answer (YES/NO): YES